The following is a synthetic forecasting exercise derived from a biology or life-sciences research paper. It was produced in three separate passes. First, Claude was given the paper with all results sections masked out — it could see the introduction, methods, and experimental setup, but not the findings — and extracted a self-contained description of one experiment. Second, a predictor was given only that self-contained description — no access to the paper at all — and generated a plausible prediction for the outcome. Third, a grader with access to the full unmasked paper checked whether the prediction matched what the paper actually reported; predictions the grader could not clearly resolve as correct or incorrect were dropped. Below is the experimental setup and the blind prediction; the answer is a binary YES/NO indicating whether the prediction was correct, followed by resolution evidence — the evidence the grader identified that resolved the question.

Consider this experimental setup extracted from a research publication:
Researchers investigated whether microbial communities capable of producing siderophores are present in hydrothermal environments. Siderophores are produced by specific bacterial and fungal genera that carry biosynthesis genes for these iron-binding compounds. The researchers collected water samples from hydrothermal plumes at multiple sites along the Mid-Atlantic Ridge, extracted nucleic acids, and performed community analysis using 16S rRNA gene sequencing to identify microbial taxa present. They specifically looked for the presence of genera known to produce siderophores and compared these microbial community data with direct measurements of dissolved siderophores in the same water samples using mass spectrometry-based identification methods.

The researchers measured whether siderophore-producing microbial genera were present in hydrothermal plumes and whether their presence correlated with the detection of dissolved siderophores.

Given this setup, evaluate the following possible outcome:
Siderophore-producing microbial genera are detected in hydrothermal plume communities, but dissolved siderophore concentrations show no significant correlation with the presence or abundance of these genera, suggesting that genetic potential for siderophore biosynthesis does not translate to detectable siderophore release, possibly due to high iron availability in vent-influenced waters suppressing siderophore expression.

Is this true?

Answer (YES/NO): NO